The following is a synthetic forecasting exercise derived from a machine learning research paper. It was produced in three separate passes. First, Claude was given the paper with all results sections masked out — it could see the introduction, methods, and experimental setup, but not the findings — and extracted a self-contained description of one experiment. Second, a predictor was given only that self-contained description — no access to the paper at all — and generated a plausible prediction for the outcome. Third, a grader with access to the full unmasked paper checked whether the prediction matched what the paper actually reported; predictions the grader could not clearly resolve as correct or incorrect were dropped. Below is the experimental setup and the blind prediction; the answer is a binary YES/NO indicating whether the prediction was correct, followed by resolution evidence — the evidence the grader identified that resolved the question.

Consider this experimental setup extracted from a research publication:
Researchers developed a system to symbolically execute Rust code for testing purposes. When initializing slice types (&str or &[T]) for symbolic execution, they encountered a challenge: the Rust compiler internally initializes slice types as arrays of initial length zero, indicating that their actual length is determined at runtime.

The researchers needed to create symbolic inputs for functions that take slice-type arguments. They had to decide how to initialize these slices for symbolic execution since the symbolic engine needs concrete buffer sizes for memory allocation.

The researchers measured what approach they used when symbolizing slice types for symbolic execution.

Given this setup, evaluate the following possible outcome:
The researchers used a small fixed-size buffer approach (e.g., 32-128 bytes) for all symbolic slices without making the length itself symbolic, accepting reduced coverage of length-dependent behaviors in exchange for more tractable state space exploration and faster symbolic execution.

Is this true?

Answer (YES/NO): YES